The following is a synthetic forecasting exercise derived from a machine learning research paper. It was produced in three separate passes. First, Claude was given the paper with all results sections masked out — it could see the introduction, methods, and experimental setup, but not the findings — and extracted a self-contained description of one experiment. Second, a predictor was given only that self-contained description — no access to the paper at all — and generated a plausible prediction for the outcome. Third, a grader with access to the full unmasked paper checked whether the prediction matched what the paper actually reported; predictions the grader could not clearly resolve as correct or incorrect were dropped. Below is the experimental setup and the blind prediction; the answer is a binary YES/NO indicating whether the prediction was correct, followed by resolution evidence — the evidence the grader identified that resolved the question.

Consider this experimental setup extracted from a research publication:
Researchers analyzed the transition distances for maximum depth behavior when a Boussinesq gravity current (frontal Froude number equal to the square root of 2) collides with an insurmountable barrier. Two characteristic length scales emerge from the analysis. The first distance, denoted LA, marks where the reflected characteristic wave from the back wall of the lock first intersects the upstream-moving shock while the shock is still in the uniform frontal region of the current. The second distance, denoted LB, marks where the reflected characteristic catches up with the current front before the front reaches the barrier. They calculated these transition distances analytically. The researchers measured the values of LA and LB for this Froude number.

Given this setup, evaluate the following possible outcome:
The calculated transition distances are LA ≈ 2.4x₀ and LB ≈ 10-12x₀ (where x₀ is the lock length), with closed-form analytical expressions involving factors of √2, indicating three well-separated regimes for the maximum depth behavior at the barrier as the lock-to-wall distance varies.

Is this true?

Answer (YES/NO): NO